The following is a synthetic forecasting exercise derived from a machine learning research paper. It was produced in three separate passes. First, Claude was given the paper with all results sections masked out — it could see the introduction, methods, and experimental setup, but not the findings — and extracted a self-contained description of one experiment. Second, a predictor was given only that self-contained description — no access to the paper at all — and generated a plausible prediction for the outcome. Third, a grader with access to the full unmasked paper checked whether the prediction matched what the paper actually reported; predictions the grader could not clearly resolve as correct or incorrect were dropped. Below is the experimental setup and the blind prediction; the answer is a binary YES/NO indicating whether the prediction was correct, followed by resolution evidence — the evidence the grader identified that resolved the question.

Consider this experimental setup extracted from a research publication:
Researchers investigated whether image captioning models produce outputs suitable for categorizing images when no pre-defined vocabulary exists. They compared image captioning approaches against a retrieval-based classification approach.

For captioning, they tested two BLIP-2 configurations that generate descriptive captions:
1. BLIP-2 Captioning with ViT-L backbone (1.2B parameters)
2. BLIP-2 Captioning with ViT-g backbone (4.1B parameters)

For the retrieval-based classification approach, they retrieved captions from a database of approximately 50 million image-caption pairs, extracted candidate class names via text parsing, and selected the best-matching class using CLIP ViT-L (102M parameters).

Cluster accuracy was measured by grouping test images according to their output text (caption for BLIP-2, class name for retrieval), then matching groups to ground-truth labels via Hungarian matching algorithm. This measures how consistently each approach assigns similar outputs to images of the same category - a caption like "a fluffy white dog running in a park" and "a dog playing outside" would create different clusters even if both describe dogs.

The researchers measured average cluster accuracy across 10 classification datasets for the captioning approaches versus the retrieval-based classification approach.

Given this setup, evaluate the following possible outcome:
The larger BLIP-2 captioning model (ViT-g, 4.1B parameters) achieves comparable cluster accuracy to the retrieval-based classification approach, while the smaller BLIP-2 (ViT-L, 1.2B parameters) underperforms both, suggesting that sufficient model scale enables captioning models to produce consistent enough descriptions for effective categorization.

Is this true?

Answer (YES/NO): NO